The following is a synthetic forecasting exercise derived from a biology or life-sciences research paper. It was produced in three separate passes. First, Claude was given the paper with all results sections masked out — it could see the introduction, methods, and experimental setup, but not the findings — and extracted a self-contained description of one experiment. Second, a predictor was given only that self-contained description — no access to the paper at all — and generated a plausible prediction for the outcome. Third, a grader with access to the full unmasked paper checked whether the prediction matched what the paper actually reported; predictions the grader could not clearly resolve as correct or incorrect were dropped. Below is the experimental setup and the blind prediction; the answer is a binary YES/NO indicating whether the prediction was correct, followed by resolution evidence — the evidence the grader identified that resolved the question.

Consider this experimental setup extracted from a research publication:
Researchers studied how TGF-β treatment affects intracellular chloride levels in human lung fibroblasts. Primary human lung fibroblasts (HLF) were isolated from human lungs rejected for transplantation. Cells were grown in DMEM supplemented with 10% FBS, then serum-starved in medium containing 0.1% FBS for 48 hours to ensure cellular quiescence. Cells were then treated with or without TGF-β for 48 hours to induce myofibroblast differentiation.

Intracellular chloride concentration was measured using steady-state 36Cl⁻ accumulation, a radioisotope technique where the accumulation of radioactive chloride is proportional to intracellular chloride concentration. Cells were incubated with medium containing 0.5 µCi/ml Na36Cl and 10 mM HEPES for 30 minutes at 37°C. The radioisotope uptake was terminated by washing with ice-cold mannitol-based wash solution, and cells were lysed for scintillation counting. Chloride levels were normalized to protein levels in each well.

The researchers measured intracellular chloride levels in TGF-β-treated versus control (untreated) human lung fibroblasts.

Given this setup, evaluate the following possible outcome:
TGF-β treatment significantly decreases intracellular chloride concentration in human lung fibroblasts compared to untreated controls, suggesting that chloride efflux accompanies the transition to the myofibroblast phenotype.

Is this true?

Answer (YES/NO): NO